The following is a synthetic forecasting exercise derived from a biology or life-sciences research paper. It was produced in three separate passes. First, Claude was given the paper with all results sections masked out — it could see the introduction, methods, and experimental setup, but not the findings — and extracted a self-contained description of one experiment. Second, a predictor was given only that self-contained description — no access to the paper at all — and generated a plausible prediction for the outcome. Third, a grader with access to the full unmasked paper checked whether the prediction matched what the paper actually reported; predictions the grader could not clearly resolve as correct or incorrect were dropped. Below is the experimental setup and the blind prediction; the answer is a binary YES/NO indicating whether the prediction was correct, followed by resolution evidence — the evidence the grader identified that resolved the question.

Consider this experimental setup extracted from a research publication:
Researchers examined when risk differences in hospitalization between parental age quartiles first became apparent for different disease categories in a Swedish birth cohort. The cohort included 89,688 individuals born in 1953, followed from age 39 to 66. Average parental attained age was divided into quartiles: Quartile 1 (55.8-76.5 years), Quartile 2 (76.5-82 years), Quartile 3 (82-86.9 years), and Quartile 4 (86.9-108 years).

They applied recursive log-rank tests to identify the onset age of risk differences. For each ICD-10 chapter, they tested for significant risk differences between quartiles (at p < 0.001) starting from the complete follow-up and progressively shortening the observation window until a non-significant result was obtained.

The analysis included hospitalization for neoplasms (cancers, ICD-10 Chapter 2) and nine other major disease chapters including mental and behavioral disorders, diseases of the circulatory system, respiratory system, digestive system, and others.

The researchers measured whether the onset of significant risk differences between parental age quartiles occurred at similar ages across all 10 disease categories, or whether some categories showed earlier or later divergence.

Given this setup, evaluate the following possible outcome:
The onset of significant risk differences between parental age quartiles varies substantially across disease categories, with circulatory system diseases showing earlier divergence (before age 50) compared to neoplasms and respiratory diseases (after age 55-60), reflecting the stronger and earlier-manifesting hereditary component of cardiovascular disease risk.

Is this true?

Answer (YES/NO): NO